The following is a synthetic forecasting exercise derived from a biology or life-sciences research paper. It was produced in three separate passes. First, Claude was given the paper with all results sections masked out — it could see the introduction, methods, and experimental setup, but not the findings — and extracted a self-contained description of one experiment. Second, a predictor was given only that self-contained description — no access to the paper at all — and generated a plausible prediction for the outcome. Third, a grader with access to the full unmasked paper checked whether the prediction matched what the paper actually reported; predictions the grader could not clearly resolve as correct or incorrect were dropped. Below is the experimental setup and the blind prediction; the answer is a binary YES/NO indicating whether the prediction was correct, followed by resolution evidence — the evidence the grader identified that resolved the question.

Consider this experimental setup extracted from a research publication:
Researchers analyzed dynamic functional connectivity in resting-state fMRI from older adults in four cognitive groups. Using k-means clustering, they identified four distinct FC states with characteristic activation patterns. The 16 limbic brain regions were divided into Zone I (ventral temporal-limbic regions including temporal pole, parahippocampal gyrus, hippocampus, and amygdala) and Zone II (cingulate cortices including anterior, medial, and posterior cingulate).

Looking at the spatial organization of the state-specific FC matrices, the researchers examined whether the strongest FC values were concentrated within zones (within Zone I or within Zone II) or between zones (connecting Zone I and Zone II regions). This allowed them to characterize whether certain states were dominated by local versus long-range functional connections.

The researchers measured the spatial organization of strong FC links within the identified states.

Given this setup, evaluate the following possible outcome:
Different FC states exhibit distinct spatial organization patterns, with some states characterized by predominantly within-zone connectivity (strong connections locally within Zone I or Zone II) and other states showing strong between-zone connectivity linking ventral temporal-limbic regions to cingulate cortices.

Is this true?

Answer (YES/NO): NO